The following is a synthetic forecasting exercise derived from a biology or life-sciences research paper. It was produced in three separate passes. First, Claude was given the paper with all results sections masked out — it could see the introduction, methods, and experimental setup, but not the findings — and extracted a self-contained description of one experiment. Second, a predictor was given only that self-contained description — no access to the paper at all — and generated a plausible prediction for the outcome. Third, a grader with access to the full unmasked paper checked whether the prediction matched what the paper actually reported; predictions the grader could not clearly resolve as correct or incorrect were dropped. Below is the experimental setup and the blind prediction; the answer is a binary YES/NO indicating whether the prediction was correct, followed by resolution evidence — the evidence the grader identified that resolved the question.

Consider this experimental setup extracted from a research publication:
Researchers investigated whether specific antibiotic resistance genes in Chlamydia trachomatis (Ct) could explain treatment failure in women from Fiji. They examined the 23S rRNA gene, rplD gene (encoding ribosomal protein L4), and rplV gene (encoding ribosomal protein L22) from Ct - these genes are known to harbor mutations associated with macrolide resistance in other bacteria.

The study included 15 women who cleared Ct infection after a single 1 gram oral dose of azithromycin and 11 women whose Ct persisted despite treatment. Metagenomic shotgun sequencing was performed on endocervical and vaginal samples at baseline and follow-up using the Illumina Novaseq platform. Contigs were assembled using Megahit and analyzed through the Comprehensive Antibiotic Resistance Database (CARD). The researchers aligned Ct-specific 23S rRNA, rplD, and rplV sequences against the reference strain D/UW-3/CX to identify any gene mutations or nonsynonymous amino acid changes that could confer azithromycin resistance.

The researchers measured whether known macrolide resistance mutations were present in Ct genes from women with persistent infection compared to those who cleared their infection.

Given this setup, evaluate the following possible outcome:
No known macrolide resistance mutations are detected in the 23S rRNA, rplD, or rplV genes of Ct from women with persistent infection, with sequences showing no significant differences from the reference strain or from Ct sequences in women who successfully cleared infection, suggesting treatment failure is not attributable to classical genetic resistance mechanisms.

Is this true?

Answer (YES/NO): NO